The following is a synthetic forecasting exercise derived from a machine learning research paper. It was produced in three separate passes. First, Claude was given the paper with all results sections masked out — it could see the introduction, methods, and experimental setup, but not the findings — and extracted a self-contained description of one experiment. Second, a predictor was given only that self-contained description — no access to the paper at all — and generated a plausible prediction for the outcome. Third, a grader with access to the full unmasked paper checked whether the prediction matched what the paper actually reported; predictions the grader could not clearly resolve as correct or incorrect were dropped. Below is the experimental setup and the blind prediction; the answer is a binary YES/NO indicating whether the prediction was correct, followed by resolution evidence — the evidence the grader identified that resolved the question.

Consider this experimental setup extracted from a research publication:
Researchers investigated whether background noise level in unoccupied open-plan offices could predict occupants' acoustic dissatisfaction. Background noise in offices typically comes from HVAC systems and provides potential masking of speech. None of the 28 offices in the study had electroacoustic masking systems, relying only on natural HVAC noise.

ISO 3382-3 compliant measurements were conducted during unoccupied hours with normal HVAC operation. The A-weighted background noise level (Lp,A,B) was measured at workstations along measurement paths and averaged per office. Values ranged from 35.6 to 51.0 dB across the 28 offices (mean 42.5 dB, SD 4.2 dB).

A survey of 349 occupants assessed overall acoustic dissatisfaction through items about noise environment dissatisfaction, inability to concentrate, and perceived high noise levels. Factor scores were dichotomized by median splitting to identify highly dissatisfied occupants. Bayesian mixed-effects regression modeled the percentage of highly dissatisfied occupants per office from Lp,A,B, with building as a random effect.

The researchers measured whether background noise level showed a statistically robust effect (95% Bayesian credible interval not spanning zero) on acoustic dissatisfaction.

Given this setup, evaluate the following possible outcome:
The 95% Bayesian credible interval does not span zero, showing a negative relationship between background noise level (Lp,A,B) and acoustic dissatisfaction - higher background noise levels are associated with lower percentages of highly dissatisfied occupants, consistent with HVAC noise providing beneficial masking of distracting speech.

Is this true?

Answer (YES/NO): NO